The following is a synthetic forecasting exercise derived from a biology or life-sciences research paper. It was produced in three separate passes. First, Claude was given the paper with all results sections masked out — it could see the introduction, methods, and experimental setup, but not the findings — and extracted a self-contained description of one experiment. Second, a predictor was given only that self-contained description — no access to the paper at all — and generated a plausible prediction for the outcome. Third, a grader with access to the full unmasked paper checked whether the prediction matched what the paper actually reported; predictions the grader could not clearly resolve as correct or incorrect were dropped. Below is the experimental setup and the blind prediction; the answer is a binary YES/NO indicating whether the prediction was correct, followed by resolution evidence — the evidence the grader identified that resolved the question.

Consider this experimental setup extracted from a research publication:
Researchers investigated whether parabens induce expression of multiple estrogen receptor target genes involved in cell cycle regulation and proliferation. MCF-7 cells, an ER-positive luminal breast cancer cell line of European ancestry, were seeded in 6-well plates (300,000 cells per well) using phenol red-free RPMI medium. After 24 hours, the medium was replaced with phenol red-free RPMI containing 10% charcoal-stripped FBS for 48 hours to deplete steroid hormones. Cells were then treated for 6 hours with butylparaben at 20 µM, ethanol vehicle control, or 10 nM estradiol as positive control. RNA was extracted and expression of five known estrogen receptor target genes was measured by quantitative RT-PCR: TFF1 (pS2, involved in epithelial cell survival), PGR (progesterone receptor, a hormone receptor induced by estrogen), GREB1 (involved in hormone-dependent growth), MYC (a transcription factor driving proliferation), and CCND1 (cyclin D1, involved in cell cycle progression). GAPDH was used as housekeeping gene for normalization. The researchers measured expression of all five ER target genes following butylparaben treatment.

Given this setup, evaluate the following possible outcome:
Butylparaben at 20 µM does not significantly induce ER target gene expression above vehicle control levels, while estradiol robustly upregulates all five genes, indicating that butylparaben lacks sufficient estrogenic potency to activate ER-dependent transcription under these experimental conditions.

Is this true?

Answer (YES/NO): NO